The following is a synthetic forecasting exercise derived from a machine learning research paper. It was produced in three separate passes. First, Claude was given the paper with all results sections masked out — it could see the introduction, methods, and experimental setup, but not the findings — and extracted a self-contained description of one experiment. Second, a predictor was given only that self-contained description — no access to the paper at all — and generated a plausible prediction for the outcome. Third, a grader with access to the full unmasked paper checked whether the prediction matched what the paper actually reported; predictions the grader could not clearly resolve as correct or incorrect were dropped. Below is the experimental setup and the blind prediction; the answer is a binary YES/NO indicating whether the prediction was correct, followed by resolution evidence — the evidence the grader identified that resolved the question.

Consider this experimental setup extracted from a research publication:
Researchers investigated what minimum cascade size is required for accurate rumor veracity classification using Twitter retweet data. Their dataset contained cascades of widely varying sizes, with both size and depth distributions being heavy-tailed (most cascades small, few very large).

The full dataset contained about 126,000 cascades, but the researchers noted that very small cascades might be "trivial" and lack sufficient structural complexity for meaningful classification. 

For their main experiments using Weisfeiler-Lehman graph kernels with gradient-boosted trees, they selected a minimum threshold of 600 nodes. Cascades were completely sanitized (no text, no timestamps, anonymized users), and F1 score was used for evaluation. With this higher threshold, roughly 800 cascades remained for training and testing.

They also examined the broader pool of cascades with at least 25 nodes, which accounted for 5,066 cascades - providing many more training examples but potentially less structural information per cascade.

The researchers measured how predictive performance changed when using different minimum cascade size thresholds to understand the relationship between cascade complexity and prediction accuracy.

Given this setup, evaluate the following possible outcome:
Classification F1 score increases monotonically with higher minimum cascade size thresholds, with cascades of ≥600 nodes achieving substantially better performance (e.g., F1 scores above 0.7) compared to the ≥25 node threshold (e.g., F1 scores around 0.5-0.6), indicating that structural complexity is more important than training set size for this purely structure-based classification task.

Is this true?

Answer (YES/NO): NO